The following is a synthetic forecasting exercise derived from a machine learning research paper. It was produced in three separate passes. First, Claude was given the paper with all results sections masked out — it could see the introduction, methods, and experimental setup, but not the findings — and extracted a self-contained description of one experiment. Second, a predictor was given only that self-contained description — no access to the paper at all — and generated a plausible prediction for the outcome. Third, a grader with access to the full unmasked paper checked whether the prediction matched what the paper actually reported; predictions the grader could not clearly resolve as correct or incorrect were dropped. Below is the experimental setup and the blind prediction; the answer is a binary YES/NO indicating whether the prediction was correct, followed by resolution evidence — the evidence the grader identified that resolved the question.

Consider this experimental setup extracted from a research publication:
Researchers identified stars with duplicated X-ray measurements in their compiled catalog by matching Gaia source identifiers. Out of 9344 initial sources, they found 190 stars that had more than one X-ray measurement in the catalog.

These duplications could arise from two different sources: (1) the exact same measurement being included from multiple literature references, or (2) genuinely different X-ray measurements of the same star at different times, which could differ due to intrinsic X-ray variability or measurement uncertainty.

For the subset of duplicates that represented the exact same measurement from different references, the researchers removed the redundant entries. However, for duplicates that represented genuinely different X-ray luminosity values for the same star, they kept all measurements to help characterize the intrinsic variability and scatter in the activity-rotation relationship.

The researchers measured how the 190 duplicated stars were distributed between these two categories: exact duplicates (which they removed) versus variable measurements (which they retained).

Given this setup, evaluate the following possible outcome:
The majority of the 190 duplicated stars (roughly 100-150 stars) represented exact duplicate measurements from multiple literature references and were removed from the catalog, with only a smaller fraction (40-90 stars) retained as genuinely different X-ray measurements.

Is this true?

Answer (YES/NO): NO